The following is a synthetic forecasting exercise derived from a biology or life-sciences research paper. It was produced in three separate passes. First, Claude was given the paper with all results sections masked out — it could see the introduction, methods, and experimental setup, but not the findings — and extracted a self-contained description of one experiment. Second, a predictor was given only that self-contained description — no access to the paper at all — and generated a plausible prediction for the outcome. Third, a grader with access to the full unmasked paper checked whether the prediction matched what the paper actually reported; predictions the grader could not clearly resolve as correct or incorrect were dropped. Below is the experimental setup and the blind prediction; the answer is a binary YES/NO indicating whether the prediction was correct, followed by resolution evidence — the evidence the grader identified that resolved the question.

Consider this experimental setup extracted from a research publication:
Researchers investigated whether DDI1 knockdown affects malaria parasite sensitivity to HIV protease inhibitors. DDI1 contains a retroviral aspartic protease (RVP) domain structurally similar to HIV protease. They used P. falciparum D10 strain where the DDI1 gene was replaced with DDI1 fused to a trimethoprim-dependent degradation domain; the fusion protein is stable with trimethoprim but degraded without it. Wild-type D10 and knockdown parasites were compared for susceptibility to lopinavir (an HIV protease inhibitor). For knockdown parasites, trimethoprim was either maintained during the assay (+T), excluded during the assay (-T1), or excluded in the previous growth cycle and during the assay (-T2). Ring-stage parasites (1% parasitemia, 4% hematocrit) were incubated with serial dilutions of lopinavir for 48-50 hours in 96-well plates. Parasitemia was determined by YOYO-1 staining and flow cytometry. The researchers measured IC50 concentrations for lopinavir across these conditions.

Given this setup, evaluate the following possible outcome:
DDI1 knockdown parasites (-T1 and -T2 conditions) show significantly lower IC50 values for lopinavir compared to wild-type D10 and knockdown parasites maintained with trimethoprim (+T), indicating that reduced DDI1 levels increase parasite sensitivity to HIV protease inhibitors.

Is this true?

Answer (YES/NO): YES